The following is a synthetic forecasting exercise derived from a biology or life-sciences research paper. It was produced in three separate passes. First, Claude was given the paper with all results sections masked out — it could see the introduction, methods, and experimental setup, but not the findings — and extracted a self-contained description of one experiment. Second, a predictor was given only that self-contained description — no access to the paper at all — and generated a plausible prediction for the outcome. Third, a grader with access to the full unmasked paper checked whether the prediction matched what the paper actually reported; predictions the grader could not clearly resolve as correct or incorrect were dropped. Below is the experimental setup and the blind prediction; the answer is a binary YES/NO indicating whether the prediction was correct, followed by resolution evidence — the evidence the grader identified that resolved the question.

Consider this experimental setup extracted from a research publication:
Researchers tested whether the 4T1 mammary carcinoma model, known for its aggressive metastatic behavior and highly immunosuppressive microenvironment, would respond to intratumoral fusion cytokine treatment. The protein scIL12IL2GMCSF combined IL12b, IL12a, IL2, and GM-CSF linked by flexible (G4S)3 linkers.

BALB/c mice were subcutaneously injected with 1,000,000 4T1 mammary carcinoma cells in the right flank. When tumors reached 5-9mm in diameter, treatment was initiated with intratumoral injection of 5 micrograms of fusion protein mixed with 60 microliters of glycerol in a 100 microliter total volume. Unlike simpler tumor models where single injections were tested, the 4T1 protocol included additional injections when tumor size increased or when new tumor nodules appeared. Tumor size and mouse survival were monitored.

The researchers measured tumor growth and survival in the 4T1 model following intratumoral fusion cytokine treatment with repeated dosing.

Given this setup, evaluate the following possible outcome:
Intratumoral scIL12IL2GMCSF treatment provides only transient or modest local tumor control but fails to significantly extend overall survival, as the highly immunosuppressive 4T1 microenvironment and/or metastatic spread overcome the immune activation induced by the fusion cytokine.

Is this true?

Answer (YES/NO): NO